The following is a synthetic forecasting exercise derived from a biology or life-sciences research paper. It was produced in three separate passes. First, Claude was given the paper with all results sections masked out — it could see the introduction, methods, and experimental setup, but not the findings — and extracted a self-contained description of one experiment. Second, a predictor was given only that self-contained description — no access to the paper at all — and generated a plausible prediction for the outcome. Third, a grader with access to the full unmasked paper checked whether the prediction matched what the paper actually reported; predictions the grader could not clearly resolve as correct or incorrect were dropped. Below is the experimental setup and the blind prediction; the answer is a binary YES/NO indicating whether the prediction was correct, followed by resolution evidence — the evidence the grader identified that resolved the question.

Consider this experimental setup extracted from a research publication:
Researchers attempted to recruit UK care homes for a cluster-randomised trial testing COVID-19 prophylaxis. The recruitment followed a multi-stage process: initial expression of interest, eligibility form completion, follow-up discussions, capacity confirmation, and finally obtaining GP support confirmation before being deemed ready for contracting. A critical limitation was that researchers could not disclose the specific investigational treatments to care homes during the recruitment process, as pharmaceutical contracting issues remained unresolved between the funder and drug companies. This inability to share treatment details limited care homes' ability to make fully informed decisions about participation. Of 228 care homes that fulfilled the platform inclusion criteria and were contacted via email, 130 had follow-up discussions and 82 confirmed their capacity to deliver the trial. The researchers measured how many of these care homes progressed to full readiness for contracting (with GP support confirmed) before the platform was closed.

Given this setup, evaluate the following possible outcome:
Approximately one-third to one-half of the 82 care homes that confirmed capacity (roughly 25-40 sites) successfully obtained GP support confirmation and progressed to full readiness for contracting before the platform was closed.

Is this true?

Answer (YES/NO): NO